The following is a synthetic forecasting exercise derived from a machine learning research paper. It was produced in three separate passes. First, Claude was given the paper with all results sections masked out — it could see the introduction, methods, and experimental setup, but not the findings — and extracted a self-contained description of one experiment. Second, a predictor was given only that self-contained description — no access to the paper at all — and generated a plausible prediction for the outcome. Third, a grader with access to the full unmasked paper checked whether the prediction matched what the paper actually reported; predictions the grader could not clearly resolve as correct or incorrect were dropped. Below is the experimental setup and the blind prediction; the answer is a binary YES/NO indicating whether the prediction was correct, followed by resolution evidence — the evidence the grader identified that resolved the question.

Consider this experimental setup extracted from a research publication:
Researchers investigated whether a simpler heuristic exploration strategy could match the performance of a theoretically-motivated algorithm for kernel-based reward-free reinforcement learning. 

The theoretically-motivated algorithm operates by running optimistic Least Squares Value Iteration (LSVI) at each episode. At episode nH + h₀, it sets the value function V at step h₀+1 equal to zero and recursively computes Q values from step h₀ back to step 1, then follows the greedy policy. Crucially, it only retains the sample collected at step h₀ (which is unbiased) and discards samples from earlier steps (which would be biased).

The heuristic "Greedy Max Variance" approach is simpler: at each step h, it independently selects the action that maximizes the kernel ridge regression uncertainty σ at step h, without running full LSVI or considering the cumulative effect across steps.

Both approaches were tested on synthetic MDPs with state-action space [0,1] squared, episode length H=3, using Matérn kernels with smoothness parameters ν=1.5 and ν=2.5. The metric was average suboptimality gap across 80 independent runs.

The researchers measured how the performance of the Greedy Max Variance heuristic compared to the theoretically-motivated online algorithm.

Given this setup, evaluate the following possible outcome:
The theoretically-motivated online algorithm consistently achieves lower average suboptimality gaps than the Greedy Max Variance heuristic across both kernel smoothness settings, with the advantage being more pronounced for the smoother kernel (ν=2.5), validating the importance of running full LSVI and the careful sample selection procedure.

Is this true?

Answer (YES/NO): NO